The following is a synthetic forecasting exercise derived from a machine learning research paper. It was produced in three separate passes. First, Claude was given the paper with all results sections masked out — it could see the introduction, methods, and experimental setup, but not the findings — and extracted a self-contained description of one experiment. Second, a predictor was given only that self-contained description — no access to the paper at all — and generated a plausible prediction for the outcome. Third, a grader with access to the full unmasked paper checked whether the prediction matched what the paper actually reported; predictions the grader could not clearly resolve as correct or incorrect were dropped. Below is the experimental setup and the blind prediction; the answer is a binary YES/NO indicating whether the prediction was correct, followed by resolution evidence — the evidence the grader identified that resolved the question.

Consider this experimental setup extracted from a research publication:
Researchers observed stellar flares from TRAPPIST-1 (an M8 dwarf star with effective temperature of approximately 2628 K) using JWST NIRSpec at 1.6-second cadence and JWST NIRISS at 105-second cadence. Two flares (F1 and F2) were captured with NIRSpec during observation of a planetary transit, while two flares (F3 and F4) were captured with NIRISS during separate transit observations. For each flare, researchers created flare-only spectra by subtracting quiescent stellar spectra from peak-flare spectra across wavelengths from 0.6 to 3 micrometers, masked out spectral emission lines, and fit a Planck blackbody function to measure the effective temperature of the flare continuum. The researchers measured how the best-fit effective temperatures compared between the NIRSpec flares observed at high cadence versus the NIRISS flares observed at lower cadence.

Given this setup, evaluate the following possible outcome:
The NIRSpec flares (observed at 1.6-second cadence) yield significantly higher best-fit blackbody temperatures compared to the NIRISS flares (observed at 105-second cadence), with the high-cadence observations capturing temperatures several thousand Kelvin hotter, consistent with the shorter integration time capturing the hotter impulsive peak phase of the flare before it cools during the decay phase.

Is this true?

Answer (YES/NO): NO